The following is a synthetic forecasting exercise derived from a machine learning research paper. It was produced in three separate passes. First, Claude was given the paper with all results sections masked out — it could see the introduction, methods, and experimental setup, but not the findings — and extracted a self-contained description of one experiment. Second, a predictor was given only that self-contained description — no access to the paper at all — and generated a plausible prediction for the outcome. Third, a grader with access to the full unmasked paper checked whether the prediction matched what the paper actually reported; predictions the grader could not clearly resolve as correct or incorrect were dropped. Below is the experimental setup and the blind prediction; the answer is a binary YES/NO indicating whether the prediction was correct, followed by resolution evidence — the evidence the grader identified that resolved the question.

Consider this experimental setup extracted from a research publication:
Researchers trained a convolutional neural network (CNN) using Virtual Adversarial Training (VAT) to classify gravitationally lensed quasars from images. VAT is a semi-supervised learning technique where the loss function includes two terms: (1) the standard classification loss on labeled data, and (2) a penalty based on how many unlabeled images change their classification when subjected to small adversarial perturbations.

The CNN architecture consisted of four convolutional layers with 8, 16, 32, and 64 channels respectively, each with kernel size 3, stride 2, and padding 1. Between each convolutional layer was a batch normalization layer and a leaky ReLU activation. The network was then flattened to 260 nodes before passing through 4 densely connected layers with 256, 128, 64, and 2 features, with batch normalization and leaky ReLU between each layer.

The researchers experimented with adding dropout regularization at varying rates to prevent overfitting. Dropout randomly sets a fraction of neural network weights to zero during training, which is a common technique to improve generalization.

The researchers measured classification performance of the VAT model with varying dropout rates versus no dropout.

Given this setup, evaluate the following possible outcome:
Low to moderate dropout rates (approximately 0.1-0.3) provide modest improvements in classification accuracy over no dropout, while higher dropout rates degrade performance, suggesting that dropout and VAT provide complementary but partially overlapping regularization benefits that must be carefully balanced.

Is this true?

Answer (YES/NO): NO